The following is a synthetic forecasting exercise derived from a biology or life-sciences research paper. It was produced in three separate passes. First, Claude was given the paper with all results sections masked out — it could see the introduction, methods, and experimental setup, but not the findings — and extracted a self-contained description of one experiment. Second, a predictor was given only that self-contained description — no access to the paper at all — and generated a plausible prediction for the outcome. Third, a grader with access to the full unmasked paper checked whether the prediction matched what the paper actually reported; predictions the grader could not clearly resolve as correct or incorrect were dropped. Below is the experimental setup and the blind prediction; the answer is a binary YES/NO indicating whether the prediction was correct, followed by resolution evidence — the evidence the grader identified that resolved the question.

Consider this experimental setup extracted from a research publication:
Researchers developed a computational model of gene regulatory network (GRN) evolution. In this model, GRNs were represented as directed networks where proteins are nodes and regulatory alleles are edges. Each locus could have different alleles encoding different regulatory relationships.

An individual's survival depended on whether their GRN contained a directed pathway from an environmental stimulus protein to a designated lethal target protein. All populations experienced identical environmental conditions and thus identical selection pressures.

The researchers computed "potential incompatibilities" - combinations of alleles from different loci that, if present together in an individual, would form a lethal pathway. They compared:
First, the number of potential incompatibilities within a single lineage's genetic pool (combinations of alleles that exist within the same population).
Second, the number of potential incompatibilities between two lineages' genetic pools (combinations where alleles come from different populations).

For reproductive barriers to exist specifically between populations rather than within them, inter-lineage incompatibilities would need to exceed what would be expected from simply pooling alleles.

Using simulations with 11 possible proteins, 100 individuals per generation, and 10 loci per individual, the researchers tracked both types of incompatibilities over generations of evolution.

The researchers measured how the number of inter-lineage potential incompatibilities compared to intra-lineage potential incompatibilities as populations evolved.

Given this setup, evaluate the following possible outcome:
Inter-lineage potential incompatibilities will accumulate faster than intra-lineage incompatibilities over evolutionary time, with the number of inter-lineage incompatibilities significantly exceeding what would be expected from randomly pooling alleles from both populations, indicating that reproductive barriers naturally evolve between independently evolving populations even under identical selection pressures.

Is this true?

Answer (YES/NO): NO